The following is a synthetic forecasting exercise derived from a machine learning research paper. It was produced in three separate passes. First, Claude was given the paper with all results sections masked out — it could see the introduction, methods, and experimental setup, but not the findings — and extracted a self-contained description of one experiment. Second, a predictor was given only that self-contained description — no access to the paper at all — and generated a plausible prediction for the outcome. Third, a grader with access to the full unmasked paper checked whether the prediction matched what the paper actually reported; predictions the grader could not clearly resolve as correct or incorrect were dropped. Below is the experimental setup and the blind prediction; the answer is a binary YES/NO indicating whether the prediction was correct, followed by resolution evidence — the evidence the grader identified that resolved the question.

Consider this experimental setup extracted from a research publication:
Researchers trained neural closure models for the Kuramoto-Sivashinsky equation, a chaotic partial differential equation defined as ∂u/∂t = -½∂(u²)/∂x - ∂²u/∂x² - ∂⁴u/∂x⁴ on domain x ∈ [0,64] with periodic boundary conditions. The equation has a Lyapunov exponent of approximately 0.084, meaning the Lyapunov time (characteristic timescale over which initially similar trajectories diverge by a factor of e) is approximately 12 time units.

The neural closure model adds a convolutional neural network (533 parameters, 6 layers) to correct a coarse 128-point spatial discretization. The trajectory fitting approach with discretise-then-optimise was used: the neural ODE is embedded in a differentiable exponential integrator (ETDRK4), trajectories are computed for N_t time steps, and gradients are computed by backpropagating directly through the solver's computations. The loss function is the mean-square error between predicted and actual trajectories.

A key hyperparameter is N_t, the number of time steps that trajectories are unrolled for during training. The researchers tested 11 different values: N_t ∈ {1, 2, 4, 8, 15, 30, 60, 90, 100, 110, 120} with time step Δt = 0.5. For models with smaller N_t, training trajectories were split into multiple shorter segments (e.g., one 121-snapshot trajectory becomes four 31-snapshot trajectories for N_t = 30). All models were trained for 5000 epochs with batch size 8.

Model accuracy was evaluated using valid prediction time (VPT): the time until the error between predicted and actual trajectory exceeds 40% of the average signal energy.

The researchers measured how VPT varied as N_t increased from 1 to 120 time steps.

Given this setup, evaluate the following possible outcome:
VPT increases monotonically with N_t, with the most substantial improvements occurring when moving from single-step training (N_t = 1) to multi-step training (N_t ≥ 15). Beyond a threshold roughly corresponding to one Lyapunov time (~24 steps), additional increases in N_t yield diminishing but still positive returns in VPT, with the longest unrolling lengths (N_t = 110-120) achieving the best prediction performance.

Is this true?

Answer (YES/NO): NO